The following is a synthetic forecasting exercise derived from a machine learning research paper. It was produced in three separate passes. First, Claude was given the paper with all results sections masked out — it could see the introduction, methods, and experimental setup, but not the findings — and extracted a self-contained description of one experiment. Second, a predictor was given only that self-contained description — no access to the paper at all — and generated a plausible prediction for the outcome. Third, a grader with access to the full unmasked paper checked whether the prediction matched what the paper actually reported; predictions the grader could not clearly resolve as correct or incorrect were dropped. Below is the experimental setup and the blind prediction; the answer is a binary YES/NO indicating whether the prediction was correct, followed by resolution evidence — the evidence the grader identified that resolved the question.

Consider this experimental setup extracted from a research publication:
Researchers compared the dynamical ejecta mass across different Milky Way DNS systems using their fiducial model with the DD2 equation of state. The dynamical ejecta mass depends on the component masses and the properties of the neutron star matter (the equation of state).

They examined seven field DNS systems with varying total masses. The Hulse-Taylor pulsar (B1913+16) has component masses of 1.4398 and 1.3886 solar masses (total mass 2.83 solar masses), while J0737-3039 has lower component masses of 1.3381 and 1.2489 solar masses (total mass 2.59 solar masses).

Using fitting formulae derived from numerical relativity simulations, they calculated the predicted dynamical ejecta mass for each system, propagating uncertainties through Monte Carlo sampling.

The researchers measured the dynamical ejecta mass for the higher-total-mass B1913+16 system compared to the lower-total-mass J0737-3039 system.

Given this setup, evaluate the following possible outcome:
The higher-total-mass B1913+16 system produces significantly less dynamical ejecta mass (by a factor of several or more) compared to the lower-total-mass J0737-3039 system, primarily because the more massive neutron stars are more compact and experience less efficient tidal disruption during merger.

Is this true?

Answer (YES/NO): NO